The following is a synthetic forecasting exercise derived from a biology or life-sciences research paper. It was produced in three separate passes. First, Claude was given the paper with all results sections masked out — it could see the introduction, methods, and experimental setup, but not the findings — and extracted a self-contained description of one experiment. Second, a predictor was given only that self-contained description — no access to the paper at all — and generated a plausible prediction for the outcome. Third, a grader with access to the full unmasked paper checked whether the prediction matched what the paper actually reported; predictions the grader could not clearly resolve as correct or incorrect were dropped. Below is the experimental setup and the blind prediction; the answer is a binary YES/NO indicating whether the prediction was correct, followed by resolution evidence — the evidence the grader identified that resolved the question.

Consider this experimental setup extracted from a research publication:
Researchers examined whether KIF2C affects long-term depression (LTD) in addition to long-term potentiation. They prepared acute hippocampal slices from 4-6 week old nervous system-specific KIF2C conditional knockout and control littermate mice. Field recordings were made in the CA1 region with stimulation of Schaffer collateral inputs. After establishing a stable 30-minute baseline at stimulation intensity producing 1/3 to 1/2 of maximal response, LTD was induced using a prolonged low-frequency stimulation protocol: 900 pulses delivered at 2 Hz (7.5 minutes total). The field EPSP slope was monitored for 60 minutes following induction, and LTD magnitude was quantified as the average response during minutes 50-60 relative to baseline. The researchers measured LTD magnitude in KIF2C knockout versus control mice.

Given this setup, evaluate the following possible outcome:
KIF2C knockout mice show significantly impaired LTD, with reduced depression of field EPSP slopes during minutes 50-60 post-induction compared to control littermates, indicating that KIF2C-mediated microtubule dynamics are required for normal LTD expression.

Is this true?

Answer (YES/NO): NO